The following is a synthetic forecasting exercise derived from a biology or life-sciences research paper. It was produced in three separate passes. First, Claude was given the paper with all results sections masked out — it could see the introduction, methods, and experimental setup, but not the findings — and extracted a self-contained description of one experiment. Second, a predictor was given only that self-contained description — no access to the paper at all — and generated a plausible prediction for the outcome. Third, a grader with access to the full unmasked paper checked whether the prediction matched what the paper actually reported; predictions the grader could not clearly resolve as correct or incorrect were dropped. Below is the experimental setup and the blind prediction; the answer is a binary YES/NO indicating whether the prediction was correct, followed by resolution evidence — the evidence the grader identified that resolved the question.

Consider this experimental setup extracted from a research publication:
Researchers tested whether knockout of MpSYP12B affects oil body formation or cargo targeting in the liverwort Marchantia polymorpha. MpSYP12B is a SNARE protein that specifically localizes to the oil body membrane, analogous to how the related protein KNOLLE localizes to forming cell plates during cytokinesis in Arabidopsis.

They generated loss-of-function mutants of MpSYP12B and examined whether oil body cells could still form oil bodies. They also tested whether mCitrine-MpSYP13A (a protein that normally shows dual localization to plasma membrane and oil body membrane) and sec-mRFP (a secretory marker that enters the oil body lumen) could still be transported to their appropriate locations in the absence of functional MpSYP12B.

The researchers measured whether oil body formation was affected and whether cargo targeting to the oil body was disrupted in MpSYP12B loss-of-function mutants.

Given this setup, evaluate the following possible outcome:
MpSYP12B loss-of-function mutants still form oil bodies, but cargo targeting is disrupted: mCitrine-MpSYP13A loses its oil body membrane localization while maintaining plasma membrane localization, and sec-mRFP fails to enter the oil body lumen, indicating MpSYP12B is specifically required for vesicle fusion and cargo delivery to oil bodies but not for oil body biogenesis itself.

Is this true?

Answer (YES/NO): NO